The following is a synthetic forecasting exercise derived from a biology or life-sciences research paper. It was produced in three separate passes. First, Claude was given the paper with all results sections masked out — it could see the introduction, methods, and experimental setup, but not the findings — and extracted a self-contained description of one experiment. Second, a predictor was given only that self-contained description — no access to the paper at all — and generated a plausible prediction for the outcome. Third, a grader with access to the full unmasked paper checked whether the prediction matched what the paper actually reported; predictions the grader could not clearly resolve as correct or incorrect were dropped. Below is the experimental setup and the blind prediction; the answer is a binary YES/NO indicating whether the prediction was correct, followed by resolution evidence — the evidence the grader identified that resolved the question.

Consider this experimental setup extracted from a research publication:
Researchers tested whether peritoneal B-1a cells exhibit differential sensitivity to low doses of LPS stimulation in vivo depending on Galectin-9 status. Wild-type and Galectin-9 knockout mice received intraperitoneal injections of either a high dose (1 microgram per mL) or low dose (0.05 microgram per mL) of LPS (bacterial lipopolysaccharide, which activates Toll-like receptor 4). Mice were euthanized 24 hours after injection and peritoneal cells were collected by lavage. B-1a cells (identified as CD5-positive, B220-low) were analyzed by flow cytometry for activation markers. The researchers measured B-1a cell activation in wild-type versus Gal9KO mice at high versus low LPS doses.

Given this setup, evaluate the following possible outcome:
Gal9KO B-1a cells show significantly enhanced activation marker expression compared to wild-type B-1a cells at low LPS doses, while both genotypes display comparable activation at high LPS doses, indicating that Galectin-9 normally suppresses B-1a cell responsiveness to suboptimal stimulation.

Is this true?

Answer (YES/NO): YES